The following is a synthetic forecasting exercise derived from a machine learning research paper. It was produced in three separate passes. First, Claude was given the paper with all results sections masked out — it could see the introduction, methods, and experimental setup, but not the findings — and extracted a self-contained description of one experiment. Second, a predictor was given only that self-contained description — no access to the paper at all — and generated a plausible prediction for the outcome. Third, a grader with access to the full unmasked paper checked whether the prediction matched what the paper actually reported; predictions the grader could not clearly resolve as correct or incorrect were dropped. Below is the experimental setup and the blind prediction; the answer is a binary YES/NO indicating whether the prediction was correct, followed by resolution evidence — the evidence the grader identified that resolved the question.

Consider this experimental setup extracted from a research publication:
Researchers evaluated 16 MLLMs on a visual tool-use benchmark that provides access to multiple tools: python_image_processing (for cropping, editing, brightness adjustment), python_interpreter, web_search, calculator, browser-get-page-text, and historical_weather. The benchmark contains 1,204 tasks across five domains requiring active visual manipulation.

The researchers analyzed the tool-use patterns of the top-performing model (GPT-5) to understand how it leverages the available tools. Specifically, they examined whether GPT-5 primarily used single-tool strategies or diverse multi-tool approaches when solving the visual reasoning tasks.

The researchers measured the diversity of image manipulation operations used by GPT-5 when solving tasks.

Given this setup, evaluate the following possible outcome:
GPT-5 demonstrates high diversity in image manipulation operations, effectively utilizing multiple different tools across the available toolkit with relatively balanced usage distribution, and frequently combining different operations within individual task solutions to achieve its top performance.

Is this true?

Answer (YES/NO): NO